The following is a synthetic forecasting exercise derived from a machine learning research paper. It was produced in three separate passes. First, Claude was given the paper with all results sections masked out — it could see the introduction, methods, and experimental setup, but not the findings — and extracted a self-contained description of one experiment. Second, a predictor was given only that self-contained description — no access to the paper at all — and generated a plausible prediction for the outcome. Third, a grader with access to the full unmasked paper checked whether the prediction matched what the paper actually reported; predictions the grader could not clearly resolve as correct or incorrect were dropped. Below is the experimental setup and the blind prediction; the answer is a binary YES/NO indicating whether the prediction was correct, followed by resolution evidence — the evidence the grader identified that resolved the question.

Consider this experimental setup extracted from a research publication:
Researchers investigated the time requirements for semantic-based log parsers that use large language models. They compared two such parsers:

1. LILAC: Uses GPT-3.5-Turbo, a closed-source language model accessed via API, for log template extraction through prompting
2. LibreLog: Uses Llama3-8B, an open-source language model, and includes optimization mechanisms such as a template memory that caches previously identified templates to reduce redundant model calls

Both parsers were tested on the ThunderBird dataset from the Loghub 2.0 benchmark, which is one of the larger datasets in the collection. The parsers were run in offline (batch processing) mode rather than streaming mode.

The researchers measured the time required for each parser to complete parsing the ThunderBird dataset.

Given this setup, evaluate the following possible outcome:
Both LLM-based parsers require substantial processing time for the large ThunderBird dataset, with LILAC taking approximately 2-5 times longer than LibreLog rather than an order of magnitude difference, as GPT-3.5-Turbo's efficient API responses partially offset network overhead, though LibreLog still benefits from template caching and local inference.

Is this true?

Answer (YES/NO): NO